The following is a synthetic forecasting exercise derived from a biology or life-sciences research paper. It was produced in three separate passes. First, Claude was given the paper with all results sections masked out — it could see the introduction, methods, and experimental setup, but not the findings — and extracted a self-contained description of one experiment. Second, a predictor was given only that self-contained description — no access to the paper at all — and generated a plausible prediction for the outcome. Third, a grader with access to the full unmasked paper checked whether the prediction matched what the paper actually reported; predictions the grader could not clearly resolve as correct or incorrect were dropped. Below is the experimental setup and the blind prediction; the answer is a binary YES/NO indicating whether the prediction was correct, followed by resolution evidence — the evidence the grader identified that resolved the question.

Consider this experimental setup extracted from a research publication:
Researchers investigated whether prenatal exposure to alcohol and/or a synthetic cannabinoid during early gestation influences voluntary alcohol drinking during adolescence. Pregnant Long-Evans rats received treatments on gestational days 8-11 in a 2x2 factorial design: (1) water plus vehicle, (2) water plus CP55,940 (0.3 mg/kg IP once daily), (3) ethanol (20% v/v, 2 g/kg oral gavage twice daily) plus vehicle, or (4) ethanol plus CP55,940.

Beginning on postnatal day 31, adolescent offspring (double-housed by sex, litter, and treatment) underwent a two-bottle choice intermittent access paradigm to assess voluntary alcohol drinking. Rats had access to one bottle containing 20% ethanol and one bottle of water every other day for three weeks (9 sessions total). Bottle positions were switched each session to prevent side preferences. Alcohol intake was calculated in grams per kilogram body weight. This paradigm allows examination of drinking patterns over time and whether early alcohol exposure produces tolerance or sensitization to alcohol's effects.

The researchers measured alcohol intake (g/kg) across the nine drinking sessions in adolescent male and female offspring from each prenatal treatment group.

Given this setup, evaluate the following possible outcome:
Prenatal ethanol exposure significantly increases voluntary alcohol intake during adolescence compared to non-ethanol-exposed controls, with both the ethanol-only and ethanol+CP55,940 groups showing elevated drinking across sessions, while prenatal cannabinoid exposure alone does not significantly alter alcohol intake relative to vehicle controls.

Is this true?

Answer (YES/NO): NO